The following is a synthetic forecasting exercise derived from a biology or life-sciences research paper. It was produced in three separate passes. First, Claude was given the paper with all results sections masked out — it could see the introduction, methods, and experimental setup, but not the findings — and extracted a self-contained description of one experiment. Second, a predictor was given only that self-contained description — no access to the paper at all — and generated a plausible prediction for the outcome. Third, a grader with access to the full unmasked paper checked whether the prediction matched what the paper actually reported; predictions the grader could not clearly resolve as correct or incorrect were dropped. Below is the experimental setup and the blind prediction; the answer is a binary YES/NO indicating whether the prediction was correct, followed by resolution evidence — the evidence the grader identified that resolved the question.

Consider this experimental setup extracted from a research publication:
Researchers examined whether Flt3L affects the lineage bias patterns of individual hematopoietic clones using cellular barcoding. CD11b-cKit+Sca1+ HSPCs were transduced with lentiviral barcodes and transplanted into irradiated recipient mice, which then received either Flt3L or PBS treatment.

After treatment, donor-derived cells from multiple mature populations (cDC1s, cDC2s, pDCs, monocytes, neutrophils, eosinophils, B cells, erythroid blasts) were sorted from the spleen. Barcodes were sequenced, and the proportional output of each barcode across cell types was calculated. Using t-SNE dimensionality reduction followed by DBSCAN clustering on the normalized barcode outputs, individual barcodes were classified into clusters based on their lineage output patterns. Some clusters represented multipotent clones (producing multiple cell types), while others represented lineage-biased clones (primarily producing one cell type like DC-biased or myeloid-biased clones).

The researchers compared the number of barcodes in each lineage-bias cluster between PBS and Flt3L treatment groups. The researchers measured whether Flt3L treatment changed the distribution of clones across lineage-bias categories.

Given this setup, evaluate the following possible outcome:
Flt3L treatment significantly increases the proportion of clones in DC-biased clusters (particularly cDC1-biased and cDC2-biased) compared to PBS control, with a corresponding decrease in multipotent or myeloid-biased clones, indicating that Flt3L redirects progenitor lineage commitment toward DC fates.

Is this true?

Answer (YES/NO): NO